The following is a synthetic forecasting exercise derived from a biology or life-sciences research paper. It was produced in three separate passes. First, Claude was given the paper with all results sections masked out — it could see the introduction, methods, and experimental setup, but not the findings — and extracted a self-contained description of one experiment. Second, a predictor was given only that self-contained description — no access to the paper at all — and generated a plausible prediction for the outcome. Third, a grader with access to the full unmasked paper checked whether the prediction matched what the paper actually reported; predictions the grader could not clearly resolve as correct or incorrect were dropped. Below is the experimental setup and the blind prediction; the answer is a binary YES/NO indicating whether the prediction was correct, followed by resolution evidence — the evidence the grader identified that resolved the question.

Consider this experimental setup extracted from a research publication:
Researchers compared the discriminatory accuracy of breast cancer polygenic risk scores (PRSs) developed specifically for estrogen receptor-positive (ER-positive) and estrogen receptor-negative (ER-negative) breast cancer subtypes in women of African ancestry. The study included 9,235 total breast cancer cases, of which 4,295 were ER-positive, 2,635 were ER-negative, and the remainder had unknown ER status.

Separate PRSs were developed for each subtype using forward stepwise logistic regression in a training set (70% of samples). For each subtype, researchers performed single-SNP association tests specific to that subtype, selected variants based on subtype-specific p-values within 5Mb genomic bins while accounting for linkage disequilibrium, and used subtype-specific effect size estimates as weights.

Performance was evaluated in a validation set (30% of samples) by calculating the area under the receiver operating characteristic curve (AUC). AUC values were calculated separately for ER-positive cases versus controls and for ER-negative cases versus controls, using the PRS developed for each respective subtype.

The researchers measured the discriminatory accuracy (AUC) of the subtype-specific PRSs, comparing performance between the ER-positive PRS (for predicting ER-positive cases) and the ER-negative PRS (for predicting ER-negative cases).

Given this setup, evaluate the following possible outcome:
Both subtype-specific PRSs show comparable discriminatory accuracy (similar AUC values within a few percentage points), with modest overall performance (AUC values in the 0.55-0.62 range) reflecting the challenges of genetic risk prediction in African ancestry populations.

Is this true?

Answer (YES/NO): NO